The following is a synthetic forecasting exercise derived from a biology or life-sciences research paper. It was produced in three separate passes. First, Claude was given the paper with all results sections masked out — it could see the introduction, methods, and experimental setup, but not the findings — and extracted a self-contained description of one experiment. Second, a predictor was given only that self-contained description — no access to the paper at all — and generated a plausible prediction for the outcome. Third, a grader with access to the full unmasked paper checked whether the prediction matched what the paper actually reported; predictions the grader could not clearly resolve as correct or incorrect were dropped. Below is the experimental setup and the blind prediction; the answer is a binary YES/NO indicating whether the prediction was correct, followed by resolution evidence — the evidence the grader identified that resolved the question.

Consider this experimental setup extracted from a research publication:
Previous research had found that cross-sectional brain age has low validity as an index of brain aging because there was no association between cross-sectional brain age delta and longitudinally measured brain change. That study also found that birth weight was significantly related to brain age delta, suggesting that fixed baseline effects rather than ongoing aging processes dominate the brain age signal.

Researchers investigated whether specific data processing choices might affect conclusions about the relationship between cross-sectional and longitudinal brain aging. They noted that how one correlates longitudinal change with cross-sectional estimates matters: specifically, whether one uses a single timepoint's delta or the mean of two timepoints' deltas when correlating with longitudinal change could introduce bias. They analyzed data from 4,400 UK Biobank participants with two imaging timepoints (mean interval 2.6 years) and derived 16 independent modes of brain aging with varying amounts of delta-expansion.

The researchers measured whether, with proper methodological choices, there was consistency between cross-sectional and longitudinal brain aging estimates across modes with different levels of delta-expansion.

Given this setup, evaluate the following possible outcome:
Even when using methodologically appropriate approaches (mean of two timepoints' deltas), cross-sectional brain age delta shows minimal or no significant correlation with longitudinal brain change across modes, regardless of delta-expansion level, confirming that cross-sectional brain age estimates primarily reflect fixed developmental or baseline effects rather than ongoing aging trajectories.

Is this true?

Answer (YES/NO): NO